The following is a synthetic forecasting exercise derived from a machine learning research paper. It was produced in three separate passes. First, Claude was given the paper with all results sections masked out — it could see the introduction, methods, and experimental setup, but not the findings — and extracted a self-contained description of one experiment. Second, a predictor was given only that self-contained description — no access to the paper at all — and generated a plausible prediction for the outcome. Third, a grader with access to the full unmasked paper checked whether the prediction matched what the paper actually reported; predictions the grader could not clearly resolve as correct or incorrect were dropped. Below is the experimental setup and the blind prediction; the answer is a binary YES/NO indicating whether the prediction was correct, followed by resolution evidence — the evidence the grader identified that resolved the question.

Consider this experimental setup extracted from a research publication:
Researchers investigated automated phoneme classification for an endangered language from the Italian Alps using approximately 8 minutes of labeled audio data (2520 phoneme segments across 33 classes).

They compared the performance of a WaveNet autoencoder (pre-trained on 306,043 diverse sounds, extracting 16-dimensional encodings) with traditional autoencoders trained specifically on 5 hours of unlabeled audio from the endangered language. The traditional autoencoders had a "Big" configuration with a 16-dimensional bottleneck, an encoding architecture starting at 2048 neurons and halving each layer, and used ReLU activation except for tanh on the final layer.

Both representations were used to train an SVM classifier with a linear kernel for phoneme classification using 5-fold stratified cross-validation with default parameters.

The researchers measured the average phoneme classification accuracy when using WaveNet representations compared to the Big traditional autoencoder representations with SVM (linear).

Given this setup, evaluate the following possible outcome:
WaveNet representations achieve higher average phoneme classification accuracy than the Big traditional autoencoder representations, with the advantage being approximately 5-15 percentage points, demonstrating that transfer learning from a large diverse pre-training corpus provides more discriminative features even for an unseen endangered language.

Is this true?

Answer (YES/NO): YES